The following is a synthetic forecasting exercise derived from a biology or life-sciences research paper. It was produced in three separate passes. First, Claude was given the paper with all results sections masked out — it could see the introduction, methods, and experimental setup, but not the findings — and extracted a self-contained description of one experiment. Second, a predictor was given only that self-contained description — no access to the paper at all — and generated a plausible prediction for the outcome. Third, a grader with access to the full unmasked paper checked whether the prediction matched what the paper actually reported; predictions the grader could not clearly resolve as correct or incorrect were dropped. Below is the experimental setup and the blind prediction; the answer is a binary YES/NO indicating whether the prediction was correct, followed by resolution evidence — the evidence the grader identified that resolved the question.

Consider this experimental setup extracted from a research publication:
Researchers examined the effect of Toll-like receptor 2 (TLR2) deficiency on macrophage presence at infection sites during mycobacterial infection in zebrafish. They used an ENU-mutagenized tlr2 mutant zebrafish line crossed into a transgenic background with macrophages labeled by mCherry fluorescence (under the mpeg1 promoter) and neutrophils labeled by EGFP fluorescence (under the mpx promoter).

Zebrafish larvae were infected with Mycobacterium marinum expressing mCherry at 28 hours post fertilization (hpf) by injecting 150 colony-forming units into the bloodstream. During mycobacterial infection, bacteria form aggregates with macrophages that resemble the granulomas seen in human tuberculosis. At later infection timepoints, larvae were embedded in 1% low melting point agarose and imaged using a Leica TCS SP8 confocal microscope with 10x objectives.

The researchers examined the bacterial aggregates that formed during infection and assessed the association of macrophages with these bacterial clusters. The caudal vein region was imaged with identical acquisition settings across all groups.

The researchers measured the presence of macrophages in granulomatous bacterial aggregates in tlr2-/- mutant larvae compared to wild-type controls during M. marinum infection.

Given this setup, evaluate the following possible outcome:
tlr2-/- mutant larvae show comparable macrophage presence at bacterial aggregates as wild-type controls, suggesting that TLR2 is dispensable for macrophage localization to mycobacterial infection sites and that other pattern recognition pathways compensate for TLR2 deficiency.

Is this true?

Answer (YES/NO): NO